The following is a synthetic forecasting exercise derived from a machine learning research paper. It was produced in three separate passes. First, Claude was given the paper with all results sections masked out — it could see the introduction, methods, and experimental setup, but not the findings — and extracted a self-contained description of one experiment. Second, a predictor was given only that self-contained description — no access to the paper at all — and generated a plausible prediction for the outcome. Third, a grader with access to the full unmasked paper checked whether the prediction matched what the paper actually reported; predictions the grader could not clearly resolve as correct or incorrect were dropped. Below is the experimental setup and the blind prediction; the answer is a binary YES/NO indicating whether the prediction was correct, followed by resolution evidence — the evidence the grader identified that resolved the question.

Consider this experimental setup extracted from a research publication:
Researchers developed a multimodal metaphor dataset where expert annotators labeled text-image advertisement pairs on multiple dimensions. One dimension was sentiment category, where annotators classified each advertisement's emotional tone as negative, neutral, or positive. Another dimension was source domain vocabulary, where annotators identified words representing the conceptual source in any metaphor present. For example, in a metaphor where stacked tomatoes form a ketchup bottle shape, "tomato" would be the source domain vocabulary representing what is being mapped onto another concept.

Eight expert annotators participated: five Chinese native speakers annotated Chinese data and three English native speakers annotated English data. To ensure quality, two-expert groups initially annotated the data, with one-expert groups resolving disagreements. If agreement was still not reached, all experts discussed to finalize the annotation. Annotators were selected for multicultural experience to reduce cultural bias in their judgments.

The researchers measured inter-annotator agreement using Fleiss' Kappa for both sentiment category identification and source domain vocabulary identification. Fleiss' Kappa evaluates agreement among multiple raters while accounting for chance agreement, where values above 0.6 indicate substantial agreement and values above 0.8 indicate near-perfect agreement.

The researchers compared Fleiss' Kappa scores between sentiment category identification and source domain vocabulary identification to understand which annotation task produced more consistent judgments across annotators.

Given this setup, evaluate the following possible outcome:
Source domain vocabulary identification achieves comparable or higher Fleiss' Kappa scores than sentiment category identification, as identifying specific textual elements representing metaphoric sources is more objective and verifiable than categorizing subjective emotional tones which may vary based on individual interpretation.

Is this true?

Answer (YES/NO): NO